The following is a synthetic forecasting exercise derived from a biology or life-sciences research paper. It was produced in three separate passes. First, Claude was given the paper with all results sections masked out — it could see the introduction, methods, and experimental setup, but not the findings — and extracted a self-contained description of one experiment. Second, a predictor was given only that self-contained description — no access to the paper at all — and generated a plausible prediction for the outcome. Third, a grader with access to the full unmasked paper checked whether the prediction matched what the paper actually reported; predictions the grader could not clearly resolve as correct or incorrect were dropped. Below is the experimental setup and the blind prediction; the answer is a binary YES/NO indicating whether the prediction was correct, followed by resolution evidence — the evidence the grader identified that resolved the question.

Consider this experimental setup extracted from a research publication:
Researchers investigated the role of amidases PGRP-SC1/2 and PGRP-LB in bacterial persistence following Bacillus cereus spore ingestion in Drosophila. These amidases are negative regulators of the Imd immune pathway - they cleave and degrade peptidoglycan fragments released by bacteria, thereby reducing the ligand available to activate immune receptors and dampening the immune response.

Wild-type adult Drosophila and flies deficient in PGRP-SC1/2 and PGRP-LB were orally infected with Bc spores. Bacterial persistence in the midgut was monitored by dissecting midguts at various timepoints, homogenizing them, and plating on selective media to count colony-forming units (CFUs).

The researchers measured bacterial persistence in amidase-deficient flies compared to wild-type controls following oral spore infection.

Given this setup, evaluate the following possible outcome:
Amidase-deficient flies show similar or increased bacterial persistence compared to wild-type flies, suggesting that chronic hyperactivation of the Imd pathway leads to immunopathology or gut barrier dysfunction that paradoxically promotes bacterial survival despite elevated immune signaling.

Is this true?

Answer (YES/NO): NO